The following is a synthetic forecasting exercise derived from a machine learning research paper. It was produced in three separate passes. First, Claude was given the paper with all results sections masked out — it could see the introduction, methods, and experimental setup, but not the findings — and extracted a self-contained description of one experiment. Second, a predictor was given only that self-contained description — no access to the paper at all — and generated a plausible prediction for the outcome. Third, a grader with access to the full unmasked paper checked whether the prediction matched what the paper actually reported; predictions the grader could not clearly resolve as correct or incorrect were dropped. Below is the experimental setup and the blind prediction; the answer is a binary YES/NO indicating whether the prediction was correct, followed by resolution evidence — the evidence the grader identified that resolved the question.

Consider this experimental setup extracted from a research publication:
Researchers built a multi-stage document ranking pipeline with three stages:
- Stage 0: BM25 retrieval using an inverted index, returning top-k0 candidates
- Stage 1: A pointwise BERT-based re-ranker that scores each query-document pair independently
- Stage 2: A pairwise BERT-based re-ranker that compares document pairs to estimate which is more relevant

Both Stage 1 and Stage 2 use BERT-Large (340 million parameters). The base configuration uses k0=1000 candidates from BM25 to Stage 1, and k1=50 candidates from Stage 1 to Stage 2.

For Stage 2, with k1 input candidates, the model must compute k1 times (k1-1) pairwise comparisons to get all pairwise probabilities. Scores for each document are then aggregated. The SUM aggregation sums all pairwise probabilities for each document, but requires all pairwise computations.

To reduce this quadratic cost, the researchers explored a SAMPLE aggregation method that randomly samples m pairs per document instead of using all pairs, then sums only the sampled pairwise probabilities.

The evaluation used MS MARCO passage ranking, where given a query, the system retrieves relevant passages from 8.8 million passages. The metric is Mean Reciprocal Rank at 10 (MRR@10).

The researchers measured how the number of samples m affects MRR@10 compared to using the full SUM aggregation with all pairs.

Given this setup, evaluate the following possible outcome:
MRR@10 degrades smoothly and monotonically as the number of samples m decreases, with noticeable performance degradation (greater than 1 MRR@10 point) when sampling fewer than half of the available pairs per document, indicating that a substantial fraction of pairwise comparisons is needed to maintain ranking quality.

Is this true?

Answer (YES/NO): NO